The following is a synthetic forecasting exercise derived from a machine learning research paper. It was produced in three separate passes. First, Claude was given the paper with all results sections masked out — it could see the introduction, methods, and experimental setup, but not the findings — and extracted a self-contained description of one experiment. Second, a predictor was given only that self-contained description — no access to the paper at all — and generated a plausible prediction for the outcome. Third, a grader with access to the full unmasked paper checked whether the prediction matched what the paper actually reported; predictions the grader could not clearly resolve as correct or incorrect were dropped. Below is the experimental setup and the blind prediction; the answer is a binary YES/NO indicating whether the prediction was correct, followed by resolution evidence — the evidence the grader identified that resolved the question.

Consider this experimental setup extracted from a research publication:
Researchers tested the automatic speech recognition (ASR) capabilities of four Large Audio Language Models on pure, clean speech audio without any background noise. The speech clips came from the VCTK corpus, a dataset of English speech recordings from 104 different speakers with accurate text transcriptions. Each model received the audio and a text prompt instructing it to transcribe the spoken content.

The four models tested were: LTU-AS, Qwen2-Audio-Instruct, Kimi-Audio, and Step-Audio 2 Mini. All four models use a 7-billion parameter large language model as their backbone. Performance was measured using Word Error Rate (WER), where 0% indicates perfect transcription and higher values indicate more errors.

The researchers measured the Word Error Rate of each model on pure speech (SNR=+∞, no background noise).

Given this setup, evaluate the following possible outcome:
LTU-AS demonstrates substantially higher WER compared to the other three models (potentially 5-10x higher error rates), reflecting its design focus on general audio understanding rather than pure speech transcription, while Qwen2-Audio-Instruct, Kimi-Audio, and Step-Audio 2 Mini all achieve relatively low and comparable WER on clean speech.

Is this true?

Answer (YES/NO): NO